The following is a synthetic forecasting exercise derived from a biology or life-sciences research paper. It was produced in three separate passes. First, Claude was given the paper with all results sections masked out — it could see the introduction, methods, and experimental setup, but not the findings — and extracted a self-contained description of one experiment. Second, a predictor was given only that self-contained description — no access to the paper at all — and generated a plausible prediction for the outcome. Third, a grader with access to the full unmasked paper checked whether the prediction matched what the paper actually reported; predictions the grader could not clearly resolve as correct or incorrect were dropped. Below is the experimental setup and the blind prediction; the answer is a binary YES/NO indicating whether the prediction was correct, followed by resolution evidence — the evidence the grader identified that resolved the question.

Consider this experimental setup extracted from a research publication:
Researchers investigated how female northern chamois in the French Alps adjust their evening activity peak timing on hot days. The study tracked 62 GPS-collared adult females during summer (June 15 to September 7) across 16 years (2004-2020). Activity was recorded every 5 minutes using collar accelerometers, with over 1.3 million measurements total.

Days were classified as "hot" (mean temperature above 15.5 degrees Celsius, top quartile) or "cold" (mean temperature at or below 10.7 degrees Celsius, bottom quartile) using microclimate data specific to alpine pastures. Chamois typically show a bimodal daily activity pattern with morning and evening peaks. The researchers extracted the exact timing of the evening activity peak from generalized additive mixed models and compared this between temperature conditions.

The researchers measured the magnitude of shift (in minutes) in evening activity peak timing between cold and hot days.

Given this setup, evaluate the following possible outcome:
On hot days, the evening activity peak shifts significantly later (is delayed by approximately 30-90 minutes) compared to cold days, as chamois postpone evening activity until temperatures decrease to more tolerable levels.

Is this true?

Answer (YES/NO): NO